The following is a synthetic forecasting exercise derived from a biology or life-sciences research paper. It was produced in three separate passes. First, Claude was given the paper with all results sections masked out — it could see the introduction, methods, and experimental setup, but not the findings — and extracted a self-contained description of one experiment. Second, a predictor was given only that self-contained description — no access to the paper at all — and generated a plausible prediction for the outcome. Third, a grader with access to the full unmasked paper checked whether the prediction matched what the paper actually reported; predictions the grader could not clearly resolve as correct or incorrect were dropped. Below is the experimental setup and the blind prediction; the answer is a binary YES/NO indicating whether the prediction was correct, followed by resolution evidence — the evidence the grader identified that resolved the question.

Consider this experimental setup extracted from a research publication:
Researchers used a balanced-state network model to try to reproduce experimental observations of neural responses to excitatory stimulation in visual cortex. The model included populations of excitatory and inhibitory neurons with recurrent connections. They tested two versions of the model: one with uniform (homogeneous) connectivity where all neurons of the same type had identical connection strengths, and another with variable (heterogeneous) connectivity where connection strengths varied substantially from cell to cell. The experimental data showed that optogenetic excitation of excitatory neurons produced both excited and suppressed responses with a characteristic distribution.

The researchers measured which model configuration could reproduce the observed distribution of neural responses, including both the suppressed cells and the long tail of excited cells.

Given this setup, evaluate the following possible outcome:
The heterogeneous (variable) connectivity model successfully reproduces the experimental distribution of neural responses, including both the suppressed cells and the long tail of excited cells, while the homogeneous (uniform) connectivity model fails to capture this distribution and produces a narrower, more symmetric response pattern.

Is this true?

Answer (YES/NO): YES